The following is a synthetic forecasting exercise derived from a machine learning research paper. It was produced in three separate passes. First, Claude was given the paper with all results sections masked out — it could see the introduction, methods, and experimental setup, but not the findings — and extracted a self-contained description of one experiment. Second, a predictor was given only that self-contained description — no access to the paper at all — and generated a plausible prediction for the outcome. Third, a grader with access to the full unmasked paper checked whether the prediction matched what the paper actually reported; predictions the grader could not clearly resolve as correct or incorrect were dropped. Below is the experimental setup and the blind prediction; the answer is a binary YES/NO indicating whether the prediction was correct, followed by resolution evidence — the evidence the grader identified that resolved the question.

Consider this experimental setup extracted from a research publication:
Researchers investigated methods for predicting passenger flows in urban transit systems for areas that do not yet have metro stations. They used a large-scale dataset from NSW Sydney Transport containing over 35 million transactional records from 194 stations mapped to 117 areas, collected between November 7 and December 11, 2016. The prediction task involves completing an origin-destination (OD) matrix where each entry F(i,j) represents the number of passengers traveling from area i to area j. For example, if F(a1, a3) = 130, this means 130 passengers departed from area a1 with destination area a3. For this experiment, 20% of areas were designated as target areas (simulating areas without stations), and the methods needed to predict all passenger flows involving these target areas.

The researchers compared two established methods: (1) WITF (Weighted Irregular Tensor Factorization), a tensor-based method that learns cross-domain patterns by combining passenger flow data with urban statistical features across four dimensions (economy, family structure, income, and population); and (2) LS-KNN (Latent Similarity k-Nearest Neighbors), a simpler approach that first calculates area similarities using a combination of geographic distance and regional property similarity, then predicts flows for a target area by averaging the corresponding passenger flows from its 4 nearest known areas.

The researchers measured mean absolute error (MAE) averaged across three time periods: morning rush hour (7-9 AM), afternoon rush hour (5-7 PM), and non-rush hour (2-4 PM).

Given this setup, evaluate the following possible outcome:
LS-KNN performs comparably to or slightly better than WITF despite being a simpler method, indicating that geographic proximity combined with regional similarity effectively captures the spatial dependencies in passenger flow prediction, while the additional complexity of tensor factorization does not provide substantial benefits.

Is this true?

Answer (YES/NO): NO